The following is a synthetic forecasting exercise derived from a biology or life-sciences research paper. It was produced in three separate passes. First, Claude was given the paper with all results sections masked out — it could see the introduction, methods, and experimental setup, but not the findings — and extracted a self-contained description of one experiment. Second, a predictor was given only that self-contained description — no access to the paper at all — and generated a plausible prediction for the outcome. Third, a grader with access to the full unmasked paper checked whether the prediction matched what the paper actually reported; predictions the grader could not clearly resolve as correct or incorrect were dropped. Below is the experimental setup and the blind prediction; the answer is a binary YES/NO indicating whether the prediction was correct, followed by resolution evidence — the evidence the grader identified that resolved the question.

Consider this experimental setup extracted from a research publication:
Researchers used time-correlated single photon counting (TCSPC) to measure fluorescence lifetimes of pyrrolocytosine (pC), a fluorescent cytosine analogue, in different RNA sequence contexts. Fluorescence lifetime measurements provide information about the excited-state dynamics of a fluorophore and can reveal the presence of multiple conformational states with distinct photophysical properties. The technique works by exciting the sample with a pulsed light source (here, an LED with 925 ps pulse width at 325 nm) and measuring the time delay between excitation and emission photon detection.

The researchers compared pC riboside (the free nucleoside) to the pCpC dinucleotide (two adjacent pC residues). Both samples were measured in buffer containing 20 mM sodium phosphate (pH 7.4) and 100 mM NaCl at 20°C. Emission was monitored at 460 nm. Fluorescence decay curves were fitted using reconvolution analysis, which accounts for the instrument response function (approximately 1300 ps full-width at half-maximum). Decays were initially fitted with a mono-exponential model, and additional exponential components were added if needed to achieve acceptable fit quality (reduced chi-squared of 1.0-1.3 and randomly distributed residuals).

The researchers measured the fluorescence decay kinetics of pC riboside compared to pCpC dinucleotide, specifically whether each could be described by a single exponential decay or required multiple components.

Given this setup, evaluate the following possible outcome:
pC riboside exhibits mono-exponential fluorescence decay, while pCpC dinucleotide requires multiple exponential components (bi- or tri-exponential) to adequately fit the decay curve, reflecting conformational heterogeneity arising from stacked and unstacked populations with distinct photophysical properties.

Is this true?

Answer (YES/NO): NO